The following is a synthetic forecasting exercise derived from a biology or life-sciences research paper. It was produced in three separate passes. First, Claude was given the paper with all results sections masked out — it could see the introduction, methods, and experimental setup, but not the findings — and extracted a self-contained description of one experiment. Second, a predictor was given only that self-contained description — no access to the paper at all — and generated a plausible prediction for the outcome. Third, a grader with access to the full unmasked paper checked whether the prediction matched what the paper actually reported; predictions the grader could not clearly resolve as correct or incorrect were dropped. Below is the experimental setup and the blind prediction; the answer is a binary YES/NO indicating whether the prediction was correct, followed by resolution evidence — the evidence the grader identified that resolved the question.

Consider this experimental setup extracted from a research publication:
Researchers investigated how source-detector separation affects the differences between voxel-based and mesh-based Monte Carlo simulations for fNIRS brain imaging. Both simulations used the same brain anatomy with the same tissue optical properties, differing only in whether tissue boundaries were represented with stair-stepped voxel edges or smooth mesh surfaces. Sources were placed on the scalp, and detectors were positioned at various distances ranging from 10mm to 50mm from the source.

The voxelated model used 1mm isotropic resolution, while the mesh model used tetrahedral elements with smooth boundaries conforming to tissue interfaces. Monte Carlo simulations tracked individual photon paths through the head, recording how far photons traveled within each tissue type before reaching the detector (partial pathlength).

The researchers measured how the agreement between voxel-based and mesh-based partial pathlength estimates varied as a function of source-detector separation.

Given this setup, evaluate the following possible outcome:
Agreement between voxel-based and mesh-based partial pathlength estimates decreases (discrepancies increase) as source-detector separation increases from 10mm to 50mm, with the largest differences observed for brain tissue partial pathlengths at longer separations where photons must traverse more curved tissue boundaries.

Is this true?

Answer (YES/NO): NO